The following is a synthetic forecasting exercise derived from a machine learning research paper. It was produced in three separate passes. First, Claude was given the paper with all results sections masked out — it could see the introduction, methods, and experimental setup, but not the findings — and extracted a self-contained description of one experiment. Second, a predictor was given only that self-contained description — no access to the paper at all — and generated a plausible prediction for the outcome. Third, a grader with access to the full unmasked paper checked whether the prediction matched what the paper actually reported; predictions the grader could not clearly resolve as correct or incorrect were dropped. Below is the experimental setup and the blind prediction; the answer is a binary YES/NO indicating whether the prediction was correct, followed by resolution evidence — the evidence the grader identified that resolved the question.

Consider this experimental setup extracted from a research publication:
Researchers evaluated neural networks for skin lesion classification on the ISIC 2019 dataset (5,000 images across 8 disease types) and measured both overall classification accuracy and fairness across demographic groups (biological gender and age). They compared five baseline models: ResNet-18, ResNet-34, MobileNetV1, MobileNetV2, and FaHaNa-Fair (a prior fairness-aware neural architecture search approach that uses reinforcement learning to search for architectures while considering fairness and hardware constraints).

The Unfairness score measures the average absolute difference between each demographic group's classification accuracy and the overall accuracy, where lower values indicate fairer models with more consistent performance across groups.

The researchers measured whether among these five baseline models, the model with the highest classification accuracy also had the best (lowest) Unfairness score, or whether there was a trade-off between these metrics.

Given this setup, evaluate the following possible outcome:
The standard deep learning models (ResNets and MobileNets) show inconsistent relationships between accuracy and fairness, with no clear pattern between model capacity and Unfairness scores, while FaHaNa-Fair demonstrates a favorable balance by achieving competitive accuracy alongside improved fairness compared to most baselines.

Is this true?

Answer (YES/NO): NO